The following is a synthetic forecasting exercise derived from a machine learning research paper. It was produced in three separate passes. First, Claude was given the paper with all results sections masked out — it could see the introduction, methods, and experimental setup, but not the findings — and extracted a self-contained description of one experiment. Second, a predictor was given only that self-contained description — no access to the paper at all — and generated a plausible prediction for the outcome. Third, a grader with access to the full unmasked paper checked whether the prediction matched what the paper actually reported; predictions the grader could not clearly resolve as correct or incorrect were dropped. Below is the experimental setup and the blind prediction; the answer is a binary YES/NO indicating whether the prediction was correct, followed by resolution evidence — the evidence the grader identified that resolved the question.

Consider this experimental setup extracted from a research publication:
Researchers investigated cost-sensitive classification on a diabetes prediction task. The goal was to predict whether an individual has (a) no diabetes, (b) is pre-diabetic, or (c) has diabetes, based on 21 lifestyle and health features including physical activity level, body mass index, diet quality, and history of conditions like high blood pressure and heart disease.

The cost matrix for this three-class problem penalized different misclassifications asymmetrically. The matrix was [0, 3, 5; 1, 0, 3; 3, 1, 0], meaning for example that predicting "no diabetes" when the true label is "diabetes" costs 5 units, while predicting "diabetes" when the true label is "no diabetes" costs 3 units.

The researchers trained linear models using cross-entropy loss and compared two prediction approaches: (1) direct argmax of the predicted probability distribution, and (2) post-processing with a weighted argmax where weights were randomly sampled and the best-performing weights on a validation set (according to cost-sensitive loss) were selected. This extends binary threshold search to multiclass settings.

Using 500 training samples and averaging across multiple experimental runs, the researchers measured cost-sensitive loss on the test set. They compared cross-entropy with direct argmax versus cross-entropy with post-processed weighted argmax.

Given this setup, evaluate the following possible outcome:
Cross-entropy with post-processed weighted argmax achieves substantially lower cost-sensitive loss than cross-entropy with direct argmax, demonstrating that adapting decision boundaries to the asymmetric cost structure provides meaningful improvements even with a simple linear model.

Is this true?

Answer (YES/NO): NO